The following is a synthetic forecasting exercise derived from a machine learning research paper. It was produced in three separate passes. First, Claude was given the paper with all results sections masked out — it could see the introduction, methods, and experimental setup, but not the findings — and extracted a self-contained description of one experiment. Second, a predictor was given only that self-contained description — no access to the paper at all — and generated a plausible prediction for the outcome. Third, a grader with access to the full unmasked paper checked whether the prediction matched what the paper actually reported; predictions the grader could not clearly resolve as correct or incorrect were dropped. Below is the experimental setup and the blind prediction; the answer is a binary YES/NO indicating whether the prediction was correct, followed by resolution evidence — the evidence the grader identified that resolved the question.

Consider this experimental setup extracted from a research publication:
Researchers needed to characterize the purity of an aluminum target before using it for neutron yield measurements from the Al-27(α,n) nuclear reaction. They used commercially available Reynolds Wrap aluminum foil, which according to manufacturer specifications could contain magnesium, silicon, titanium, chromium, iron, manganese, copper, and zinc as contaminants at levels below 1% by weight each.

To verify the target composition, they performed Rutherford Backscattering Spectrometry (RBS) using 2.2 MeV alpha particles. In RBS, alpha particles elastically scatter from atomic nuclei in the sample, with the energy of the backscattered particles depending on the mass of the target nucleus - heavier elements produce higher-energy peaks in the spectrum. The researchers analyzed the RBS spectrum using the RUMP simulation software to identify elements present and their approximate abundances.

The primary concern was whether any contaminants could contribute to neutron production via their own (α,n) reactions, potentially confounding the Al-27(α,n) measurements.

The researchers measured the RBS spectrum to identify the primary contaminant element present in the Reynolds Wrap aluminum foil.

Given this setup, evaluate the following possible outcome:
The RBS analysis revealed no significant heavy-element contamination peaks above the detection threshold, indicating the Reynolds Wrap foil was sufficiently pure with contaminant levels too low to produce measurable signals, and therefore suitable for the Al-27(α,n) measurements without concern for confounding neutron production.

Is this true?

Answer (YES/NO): NO